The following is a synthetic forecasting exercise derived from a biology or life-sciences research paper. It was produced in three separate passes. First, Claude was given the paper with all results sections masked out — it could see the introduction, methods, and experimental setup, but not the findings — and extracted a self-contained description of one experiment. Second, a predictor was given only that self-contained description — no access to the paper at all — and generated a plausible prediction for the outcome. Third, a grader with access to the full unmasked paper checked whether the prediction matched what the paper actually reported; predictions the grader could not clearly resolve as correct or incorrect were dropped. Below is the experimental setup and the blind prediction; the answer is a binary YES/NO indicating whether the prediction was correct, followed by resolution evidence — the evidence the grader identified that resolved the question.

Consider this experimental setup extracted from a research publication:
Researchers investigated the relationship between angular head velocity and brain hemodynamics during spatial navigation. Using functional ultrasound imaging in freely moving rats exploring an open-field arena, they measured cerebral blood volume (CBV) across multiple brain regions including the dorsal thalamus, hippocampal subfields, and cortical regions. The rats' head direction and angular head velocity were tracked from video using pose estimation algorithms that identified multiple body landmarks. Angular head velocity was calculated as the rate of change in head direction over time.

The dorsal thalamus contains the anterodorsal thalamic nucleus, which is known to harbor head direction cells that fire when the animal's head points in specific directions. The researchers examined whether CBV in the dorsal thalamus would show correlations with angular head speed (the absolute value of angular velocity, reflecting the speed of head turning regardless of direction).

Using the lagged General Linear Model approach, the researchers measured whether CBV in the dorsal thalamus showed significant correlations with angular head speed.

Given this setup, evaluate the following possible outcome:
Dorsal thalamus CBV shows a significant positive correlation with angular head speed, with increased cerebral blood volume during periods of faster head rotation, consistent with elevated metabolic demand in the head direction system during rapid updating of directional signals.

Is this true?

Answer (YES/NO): YES